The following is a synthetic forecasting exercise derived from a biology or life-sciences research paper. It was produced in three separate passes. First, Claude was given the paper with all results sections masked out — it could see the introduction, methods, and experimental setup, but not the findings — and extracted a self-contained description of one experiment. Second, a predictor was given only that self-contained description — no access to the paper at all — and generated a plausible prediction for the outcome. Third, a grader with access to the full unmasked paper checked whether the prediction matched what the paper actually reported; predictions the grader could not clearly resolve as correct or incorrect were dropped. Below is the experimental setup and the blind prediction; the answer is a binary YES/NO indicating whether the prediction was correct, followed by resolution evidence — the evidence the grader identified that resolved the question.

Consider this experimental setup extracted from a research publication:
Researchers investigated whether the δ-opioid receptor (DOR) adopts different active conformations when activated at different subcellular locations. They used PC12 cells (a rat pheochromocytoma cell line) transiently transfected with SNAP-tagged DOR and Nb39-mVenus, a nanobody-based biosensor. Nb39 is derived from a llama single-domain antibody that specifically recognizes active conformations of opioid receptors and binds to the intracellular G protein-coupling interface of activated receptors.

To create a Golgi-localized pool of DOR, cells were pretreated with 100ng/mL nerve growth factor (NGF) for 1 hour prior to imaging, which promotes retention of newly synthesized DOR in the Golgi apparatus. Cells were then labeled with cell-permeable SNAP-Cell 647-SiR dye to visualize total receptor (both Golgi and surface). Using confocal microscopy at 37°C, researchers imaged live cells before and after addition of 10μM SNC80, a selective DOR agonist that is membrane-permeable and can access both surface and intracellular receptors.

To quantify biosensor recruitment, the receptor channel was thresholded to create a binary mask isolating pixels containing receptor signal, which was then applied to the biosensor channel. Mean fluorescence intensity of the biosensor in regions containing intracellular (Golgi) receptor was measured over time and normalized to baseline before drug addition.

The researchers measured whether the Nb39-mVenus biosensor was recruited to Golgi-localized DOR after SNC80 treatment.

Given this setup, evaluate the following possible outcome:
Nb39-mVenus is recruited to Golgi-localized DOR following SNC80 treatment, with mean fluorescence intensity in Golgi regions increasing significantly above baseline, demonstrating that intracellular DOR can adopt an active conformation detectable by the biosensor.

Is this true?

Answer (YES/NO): YES